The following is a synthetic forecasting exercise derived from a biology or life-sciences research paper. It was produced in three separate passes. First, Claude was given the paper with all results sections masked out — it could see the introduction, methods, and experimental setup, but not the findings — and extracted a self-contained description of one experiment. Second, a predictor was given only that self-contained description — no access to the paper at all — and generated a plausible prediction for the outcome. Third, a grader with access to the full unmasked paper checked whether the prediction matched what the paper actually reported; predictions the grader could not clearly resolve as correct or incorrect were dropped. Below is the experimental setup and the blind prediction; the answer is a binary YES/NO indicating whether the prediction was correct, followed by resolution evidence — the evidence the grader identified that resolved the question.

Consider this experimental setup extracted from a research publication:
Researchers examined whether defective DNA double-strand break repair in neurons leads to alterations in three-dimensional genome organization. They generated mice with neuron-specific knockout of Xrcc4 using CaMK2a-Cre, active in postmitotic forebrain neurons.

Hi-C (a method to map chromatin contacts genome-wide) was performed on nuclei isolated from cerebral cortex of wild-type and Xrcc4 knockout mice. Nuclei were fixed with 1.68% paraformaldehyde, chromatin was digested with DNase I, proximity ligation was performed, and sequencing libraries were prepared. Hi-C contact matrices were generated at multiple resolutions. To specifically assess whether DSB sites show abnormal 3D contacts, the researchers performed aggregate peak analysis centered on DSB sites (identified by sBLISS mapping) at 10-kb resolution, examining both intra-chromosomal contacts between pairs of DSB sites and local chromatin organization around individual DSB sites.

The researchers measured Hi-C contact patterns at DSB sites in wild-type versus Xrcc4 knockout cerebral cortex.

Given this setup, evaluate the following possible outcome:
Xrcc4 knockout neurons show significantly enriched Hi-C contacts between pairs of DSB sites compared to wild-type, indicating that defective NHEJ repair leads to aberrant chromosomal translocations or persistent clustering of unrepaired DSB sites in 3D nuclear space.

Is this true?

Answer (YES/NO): NO